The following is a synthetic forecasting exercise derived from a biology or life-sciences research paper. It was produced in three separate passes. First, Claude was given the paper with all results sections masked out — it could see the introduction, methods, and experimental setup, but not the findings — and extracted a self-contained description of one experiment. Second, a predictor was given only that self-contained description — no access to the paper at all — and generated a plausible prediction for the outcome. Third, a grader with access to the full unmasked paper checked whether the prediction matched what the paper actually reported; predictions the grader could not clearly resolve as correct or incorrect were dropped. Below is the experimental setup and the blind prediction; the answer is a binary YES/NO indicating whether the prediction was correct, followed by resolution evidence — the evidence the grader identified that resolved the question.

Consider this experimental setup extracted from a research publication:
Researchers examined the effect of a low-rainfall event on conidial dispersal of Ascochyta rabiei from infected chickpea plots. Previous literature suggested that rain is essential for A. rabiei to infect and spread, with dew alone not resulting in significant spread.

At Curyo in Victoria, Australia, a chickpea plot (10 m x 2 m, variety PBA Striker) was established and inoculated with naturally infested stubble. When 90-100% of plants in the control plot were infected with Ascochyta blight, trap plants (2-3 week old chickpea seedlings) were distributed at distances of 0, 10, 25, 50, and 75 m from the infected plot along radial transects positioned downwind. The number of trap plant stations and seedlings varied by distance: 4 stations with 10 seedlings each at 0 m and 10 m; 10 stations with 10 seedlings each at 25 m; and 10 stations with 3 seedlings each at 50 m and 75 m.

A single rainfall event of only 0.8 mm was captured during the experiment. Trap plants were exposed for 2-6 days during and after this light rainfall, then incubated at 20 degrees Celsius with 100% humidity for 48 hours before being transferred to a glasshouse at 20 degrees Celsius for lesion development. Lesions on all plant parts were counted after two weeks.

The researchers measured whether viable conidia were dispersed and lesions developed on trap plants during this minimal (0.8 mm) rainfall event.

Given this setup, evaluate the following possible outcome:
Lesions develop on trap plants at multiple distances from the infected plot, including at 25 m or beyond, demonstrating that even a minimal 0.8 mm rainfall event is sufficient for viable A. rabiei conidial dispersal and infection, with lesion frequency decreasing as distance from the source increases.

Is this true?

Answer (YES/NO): YES